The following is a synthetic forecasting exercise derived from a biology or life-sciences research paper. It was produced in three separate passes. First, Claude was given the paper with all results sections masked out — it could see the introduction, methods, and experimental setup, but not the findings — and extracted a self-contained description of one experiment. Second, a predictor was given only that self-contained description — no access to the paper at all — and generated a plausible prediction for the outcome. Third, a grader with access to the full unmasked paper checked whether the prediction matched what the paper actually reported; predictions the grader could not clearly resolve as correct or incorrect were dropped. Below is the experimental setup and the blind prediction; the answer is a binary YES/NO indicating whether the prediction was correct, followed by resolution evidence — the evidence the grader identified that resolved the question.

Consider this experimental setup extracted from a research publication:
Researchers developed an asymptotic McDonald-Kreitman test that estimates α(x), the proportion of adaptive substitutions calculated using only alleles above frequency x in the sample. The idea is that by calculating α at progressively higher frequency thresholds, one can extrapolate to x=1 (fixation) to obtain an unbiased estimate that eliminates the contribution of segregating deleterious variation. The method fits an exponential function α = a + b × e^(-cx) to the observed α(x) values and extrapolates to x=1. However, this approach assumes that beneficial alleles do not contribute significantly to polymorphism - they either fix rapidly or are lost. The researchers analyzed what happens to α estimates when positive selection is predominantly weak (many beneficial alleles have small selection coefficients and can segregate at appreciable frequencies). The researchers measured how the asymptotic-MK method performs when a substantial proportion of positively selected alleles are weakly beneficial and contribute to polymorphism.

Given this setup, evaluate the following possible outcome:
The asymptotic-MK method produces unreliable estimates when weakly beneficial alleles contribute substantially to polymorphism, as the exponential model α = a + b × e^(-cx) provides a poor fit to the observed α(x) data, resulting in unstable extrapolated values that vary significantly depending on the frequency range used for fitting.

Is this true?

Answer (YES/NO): NO